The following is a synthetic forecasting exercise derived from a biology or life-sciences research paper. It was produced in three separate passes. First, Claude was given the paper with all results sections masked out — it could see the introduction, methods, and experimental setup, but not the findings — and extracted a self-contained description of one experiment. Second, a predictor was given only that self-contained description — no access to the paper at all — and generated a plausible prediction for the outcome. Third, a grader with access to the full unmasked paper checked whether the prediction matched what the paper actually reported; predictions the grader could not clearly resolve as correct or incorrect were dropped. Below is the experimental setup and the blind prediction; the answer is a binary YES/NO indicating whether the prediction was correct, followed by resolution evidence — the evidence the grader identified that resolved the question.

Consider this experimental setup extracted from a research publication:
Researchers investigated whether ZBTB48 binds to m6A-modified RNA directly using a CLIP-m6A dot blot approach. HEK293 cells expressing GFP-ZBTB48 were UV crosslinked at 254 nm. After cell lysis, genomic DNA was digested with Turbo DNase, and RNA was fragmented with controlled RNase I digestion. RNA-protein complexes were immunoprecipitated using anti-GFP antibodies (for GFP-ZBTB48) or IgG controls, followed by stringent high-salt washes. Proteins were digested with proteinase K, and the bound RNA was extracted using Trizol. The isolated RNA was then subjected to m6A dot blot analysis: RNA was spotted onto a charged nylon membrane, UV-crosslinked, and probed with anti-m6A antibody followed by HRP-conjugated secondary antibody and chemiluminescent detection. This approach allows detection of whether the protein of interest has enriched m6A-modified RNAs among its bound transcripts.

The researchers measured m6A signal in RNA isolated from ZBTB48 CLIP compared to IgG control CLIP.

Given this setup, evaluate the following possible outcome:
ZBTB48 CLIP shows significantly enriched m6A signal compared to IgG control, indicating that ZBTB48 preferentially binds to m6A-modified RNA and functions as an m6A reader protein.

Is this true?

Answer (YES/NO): NO